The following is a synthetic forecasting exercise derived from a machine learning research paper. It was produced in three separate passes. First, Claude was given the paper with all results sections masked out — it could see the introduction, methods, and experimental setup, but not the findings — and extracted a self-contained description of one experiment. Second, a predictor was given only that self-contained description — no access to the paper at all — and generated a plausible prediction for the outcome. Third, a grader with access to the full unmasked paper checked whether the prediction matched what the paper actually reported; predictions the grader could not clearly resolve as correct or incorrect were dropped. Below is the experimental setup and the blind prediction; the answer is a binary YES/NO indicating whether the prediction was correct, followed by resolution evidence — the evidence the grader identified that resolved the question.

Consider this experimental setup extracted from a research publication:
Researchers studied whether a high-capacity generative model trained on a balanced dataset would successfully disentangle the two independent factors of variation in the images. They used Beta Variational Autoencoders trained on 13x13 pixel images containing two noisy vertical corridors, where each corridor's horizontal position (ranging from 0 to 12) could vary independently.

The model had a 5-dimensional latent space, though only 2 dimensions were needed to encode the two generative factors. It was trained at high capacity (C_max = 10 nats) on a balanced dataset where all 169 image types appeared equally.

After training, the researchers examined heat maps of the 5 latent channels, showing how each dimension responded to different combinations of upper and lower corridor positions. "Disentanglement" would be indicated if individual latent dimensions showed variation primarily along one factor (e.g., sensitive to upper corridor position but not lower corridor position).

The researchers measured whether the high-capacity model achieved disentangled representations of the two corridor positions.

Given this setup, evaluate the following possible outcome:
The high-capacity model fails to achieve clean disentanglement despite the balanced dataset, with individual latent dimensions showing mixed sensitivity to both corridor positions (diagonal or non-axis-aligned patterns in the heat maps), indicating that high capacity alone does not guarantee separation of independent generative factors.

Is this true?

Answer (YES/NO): NO